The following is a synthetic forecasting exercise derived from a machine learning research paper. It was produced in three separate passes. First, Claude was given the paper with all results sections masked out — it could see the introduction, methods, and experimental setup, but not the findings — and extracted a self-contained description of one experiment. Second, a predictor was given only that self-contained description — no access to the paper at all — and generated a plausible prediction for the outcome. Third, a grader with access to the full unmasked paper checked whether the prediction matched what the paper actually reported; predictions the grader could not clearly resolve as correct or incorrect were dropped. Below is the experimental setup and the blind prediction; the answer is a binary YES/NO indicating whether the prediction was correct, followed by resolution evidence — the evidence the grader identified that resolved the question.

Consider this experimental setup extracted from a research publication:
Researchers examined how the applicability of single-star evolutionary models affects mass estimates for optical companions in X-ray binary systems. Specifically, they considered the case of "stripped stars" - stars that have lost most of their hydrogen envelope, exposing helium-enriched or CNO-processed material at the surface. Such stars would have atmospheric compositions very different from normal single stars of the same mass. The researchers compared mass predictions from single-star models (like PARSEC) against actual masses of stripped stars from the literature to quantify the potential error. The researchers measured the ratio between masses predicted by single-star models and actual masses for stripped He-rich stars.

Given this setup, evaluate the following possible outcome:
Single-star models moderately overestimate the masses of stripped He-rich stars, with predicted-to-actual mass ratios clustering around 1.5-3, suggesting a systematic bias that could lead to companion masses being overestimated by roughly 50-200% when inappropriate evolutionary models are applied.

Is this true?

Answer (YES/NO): NO